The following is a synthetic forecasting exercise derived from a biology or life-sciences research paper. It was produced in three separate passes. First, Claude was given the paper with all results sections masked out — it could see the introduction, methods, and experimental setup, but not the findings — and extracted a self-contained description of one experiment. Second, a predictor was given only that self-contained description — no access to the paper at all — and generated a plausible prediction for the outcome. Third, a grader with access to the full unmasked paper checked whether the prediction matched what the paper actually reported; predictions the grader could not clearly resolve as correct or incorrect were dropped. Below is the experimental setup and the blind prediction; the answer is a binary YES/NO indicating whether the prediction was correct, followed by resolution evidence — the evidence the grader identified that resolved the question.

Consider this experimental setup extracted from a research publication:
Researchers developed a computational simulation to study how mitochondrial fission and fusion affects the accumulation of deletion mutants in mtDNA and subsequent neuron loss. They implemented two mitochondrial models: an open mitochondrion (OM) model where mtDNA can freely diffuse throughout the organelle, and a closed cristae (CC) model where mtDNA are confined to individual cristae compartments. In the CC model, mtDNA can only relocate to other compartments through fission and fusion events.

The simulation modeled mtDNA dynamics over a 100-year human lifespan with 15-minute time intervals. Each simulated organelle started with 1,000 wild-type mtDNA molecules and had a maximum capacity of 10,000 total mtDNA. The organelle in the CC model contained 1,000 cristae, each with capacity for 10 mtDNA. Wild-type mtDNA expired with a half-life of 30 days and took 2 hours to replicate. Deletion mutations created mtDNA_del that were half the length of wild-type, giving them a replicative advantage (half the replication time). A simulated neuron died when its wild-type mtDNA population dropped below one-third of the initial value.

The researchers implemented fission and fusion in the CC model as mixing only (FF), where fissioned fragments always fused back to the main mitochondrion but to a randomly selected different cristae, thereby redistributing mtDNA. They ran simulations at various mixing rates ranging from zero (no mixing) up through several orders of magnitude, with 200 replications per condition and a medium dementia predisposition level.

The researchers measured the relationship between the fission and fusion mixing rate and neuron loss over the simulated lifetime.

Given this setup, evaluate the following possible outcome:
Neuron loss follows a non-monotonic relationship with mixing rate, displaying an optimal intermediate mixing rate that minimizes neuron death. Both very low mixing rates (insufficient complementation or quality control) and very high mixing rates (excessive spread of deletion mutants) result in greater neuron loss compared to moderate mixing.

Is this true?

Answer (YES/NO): NO